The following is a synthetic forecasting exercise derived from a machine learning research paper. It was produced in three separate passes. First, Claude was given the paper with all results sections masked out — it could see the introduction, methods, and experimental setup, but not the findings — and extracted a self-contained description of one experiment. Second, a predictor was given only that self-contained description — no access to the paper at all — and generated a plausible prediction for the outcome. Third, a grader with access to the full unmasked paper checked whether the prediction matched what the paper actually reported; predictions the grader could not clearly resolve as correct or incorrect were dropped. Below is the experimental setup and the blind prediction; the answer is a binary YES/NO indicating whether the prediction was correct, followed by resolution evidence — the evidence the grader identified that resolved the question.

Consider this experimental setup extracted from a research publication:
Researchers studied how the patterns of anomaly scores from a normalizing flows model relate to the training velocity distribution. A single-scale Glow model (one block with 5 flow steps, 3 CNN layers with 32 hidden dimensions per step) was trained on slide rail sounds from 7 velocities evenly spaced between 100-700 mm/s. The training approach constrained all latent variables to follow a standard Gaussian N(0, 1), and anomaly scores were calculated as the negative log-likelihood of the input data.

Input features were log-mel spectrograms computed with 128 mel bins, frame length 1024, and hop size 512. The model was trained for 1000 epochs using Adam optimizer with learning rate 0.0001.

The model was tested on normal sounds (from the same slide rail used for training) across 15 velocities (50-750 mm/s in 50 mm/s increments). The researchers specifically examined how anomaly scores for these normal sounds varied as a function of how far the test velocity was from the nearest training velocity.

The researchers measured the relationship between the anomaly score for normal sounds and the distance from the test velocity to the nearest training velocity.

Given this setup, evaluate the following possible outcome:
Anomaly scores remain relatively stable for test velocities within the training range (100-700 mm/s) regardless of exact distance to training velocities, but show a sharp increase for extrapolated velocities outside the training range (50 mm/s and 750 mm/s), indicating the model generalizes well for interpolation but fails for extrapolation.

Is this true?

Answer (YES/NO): NO